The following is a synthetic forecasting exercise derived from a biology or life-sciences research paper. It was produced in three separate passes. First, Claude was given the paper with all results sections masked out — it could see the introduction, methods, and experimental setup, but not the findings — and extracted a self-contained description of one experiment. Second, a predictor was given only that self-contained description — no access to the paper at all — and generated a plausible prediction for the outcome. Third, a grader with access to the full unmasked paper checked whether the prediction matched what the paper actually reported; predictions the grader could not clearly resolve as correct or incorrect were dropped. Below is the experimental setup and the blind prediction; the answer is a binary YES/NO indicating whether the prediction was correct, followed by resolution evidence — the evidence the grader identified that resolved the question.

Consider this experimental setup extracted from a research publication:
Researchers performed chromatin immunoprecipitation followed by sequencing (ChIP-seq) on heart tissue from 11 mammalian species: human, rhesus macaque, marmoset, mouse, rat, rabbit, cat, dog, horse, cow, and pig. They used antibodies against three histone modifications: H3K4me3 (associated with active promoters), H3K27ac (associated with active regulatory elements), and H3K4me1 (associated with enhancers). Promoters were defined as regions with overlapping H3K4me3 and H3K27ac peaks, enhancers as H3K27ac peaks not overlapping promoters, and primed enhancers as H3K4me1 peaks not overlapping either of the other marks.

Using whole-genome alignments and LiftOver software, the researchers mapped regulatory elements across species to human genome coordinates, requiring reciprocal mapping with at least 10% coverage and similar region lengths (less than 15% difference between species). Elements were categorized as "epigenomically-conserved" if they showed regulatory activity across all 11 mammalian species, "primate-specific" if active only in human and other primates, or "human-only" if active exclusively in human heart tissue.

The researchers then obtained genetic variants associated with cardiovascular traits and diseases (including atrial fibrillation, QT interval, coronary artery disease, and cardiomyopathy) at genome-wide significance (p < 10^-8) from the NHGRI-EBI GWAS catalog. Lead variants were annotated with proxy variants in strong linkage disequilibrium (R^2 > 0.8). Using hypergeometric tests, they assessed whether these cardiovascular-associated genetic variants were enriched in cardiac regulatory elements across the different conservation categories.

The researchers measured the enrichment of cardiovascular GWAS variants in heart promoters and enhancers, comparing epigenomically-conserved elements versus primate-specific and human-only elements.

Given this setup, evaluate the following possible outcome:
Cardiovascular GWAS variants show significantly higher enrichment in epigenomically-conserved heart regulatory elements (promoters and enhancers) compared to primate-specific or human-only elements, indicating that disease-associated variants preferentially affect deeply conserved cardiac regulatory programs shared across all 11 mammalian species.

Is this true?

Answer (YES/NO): YES